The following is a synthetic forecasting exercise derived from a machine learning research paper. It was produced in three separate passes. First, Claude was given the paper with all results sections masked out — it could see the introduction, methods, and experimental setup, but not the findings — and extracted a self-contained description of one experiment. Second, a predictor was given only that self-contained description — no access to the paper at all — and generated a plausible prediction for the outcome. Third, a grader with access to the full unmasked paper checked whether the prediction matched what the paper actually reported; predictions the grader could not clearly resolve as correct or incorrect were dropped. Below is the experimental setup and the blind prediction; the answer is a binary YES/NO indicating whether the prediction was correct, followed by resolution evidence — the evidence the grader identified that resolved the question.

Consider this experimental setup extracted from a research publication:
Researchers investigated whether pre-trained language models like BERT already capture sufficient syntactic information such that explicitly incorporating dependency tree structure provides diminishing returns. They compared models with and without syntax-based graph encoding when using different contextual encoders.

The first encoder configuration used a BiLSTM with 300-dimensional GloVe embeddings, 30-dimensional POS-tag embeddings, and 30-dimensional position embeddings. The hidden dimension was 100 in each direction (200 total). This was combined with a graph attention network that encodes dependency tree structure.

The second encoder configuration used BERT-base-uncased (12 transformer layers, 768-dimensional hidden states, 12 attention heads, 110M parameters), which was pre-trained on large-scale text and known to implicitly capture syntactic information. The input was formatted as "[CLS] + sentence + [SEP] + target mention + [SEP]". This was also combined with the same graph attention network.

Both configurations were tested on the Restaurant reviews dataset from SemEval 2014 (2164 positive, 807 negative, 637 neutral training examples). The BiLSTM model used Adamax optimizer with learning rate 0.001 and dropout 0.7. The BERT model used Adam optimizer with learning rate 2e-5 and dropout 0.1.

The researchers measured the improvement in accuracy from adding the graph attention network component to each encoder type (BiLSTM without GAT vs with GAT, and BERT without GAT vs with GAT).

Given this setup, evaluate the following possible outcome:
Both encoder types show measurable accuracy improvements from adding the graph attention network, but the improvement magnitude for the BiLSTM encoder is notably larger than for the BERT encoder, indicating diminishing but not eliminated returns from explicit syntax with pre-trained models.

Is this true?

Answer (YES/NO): YES